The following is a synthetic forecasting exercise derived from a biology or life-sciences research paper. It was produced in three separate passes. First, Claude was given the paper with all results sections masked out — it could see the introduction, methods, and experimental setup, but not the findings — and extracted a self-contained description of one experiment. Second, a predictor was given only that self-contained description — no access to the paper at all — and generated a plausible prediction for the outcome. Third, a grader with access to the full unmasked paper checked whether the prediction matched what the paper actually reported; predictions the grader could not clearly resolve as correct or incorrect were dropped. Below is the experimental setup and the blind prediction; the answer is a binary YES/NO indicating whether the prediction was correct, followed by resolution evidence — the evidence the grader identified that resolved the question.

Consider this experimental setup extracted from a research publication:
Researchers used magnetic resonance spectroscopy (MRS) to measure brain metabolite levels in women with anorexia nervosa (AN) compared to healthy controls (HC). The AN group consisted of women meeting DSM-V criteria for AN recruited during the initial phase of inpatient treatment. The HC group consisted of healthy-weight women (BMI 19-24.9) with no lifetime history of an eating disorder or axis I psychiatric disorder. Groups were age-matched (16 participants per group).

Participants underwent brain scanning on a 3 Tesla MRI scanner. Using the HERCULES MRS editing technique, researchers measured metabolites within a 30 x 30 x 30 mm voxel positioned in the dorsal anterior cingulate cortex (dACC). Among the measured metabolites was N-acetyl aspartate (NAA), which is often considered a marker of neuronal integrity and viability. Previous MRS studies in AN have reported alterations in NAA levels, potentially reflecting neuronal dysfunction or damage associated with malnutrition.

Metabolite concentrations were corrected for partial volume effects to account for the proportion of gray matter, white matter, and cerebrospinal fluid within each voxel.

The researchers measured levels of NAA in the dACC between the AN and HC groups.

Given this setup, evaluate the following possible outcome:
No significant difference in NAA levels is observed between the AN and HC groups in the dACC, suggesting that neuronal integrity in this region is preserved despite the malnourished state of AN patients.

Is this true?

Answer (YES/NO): YES